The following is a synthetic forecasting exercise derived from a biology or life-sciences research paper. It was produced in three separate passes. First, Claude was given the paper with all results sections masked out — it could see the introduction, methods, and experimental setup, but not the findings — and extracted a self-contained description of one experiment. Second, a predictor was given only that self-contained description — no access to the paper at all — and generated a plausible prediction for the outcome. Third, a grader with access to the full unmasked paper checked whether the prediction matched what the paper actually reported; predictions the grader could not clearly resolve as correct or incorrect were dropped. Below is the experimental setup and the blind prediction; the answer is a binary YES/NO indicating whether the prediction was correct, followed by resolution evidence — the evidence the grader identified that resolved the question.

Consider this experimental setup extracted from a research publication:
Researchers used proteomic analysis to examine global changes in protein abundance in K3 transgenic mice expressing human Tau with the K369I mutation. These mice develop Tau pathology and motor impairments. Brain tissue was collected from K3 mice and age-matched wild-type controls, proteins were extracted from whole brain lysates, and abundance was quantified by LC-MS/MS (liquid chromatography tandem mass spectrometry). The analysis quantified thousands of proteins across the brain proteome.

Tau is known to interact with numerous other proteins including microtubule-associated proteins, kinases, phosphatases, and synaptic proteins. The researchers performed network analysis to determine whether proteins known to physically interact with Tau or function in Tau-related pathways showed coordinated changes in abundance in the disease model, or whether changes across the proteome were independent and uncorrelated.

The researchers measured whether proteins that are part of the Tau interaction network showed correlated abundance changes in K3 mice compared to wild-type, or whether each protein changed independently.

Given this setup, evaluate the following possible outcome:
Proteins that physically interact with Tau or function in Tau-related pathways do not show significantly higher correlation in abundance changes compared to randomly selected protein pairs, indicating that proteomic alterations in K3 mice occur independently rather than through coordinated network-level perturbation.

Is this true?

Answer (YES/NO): NO